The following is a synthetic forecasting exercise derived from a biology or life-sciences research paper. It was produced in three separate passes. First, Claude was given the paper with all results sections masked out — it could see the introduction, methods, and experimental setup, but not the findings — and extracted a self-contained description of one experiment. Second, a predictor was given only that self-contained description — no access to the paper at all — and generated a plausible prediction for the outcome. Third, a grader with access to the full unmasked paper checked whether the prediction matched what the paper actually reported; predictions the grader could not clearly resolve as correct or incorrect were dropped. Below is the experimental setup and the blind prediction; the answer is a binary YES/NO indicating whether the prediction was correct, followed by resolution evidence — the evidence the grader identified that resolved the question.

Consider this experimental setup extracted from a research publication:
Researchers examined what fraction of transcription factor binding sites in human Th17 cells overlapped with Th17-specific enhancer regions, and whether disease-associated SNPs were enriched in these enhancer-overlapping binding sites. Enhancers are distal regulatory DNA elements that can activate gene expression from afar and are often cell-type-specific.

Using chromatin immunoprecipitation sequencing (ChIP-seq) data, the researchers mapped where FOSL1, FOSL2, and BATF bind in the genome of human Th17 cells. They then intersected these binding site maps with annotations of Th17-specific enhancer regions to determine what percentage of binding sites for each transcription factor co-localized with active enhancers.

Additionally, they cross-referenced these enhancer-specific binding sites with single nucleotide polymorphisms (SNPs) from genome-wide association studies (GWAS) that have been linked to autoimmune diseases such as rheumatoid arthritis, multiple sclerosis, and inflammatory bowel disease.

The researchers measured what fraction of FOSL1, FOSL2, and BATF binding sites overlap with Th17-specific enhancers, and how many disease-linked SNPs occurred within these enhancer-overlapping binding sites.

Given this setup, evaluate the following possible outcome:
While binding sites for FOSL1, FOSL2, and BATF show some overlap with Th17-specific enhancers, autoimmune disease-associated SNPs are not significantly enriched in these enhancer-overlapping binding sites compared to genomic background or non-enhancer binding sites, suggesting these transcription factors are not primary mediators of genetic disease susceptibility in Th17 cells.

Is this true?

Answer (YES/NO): NO